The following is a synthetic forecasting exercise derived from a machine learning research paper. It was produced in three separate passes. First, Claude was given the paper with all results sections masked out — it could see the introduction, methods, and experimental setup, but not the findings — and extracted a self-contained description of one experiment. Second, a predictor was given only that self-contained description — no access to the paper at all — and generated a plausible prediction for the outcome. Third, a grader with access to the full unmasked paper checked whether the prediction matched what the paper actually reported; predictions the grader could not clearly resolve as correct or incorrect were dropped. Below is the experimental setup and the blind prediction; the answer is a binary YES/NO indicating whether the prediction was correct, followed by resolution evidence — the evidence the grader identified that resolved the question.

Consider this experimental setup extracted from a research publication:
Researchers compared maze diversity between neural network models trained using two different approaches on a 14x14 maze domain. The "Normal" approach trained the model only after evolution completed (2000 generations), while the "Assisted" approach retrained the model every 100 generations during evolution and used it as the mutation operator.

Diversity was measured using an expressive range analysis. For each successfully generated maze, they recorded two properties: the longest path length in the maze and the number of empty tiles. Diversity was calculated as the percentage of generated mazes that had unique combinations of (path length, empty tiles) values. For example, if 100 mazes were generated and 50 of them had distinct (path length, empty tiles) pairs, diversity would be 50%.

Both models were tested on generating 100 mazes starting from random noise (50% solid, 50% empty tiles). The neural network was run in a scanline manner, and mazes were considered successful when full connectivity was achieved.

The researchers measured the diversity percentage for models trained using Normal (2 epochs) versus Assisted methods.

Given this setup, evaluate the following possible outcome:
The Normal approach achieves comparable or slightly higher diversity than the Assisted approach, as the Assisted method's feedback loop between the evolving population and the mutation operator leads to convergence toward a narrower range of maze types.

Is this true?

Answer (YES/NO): NO